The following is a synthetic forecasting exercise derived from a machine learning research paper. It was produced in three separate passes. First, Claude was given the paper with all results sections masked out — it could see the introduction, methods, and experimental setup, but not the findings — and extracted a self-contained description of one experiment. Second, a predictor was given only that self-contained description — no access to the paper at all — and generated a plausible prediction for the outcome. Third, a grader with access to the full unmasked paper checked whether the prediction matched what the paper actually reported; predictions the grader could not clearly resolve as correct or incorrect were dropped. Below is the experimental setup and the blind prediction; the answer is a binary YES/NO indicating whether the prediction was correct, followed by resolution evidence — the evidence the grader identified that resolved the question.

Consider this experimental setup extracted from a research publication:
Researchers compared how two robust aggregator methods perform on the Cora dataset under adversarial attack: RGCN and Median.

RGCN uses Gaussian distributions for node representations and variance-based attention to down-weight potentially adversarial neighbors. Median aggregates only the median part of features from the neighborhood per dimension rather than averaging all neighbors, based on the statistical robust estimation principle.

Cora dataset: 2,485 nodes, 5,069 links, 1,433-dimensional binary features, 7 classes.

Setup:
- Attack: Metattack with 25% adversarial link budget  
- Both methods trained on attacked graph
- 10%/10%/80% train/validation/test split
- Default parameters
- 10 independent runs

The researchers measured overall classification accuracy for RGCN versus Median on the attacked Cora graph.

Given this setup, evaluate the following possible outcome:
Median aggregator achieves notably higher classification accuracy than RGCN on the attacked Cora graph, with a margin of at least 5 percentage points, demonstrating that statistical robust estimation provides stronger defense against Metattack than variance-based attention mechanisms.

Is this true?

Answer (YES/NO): NO